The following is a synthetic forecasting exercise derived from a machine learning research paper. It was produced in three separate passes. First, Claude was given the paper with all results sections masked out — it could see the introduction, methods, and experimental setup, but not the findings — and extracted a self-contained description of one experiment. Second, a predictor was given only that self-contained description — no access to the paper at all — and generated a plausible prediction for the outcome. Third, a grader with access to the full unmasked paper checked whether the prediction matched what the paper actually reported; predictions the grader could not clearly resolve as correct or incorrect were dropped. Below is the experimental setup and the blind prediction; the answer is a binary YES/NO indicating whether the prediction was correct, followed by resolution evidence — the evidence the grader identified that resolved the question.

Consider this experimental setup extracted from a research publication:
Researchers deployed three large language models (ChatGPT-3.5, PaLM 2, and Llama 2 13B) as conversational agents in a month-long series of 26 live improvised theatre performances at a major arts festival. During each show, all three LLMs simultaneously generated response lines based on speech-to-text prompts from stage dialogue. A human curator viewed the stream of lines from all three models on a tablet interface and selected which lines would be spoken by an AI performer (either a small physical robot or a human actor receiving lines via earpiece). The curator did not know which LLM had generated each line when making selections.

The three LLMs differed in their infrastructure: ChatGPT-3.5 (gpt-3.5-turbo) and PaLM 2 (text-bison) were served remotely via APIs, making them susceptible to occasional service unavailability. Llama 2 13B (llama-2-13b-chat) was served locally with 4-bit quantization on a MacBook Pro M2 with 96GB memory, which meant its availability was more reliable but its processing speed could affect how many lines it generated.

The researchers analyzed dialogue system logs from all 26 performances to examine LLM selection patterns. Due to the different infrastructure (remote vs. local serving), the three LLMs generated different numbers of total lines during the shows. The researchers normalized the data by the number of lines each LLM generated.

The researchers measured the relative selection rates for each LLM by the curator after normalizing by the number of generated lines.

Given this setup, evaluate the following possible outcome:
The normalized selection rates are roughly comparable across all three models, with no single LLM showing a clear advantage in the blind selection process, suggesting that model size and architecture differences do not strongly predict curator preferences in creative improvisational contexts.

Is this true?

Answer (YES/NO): YES